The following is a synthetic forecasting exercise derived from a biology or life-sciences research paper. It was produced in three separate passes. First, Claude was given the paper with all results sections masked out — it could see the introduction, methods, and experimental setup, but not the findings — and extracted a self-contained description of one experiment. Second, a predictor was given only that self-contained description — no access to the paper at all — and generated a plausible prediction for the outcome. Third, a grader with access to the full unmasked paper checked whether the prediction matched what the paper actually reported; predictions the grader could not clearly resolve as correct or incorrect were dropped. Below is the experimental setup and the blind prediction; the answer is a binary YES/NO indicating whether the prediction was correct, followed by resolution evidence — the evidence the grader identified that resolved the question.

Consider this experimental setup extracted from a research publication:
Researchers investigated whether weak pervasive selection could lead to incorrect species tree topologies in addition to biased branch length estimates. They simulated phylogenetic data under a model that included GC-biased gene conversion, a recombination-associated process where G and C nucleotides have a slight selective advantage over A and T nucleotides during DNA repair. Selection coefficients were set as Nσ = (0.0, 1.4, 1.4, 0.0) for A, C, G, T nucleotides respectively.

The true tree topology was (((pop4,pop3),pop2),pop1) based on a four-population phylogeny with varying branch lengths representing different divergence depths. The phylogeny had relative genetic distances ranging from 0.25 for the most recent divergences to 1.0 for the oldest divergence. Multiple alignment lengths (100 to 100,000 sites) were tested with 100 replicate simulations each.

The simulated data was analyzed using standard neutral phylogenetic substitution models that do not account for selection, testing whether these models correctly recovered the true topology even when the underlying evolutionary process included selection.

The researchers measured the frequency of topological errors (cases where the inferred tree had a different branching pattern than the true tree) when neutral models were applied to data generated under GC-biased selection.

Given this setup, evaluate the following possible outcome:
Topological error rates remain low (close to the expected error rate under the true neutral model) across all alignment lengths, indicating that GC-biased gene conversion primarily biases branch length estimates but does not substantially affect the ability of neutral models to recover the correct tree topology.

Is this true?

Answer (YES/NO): NO